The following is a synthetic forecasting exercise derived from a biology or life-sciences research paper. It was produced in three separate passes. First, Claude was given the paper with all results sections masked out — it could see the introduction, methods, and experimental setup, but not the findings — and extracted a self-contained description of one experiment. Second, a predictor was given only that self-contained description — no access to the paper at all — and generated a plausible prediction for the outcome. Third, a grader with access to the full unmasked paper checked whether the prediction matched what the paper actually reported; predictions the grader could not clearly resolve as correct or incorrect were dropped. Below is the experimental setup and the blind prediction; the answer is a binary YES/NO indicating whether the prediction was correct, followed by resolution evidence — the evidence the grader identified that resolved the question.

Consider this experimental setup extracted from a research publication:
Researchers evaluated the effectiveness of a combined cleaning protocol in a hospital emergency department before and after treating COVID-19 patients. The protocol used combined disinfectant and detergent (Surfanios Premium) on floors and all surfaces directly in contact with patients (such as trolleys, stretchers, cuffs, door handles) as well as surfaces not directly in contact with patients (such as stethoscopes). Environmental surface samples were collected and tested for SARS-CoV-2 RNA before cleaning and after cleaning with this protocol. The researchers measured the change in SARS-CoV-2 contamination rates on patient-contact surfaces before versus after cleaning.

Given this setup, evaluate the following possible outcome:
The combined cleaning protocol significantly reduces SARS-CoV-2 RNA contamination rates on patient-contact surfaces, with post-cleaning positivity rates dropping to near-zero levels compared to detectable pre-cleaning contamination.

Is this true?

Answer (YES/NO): NO